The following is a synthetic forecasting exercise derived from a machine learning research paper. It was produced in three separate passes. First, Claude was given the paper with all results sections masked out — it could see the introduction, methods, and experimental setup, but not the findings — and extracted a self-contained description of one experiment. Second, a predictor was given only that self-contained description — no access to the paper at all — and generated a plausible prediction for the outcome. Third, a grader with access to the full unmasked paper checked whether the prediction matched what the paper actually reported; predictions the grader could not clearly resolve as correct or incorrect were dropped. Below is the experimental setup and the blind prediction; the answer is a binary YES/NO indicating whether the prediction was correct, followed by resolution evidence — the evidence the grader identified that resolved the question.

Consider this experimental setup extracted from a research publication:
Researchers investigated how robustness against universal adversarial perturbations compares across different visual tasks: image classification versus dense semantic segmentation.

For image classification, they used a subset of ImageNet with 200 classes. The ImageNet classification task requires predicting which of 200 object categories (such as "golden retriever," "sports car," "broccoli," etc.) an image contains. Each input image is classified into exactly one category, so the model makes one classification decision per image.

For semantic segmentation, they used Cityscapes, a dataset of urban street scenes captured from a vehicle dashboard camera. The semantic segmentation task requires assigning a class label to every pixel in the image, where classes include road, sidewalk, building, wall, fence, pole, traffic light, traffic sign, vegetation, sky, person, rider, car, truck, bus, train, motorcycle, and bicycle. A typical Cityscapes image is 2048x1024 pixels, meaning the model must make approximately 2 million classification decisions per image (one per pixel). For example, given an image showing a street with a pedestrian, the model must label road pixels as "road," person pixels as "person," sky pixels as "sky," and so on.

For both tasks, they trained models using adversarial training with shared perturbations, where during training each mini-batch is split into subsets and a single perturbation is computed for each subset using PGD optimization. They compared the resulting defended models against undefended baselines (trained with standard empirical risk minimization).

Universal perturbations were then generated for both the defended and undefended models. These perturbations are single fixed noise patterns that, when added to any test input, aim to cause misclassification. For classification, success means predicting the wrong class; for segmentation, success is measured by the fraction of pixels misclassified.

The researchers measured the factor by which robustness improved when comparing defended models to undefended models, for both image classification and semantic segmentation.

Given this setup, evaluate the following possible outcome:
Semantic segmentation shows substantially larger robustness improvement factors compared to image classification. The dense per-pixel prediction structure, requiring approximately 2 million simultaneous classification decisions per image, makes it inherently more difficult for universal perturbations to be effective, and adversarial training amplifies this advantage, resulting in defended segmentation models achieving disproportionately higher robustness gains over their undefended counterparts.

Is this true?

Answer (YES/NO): YES